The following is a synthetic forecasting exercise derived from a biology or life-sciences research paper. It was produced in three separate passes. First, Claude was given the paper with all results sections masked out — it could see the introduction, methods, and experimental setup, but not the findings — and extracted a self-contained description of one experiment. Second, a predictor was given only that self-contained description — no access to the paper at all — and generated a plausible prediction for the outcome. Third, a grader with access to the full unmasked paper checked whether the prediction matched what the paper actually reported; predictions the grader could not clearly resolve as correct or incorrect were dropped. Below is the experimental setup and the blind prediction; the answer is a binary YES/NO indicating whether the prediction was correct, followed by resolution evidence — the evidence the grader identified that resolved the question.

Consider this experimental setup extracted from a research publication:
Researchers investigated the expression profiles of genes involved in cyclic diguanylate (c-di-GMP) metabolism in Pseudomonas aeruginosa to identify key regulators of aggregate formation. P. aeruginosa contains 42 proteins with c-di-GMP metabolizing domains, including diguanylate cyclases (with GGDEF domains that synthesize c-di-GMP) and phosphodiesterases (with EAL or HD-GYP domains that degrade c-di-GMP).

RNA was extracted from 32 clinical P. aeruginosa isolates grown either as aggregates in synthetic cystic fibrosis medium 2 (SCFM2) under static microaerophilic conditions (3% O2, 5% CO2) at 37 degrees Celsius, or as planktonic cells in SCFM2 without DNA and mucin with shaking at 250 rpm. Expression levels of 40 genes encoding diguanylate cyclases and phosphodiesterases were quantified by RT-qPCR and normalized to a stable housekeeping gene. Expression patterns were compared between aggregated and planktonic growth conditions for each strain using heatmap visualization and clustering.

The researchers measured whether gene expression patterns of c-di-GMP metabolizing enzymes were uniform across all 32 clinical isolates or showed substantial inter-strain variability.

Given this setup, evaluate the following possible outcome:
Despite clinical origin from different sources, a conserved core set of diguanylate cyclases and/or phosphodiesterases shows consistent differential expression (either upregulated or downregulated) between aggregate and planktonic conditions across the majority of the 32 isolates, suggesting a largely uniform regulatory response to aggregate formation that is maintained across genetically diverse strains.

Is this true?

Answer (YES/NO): NO